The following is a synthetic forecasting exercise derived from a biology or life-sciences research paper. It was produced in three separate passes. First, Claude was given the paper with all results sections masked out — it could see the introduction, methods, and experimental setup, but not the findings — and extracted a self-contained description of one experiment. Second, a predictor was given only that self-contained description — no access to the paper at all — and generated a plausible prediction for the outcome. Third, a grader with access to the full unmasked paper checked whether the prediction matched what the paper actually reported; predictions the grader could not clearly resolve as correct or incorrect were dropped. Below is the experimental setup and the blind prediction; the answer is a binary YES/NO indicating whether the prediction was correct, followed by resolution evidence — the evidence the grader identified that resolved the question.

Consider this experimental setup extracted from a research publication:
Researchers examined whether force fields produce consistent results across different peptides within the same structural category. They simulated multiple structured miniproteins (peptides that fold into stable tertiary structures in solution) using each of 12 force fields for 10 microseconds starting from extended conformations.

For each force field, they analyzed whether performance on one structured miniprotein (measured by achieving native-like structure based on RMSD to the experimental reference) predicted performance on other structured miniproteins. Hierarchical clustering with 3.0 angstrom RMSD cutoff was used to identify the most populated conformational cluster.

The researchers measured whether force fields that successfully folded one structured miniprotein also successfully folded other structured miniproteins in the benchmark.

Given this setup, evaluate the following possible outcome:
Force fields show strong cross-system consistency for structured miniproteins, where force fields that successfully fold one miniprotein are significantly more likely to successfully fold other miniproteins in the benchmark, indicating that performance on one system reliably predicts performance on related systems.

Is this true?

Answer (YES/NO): NO